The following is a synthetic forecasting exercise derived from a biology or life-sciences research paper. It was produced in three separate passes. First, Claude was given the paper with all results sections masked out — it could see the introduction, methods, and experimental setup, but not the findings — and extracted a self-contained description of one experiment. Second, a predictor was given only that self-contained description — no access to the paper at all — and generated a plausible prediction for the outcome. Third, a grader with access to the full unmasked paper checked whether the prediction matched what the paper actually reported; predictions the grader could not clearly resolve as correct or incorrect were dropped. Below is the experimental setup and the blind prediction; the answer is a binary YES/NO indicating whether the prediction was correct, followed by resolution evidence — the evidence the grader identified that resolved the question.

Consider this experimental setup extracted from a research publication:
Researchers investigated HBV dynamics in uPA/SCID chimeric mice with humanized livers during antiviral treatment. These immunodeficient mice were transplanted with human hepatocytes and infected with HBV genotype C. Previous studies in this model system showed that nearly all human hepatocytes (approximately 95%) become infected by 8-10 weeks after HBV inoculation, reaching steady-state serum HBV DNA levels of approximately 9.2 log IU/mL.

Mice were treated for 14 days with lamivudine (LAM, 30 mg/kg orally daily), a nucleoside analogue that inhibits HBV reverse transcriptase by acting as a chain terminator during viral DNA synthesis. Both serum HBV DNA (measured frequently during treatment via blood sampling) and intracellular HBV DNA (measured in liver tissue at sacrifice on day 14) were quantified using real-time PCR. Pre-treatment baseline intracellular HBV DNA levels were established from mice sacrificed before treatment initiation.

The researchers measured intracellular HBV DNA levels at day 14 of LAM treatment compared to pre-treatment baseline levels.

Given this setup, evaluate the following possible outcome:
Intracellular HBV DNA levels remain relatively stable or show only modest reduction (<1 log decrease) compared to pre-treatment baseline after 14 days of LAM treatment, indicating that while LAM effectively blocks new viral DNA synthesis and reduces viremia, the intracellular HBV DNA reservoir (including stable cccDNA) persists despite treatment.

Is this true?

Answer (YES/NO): YES